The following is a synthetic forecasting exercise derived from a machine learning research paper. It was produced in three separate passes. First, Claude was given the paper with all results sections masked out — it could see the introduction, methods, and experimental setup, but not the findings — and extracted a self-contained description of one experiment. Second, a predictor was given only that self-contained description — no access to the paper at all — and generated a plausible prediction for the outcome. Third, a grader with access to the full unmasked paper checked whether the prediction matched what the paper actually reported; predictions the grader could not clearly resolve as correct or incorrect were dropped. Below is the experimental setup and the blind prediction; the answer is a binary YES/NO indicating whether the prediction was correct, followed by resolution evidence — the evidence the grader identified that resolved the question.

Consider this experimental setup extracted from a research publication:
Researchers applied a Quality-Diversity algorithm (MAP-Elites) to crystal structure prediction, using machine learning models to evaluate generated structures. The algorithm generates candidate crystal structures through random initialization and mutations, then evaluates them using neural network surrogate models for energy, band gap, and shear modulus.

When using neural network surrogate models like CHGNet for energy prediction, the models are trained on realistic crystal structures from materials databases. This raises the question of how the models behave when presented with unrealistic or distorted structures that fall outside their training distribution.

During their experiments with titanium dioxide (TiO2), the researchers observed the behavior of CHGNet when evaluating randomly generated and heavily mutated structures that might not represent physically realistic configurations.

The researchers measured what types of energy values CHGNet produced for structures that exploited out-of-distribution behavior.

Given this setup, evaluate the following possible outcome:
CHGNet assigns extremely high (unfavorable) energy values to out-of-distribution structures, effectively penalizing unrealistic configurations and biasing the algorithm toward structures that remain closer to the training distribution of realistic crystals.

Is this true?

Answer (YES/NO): NO